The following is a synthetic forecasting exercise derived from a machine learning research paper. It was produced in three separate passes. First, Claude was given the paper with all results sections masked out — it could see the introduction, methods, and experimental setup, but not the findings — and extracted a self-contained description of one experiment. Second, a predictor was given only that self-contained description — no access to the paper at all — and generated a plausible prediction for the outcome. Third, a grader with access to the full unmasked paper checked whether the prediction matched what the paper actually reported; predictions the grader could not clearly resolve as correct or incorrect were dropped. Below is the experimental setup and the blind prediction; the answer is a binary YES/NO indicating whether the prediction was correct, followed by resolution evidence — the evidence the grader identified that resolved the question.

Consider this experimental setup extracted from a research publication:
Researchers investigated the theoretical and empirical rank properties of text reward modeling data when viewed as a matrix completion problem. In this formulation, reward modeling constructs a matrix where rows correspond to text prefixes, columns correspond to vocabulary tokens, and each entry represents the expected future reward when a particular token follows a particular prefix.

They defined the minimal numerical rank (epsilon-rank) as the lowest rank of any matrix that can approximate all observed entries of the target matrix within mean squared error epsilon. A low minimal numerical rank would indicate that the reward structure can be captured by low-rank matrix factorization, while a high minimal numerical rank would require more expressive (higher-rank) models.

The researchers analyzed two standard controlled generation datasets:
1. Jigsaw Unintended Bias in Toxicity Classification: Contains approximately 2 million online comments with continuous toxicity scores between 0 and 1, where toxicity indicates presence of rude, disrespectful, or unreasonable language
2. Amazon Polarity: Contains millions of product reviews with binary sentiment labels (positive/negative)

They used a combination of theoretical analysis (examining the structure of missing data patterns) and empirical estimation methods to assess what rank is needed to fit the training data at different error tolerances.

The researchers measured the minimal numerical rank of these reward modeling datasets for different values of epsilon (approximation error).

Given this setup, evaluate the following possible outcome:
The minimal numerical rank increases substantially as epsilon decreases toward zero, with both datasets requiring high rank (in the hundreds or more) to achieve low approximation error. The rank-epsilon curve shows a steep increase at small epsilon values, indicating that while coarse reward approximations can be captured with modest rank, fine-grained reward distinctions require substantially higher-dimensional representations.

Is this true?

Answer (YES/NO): NO